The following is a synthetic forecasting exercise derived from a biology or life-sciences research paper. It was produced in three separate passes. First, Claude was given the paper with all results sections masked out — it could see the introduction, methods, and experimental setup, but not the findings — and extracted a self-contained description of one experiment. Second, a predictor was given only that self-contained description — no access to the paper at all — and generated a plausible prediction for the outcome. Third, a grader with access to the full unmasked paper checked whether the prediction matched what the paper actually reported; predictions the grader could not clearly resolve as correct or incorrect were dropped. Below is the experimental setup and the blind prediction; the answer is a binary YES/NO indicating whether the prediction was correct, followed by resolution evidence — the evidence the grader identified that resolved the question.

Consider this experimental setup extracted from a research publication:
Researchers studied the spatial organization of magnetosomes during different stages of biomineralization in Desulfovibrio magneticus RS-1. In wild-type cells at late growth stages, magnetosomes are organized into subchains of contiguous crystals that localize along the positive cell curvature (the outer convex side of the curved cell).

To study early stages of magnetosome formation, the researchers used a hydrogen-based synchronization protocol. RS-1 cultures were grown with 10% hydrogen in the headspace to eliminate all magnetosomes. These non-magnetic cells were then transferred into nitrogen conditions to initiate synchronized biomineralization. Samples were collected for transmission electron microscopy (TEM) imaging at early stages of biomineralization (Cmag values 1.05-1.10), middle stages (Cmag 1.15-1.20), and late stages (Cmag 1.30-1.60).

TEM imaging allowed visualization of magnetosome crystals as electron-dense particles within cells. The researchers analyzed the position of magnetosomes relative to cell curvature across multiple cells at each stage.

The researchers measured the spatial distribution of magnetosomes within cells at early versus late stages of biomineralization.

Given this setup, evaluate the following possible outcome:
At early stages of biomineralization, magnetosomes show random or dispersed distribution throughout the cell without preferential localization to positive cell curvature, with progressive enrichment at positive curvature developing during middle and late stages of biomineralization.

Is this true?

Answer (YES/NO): NO